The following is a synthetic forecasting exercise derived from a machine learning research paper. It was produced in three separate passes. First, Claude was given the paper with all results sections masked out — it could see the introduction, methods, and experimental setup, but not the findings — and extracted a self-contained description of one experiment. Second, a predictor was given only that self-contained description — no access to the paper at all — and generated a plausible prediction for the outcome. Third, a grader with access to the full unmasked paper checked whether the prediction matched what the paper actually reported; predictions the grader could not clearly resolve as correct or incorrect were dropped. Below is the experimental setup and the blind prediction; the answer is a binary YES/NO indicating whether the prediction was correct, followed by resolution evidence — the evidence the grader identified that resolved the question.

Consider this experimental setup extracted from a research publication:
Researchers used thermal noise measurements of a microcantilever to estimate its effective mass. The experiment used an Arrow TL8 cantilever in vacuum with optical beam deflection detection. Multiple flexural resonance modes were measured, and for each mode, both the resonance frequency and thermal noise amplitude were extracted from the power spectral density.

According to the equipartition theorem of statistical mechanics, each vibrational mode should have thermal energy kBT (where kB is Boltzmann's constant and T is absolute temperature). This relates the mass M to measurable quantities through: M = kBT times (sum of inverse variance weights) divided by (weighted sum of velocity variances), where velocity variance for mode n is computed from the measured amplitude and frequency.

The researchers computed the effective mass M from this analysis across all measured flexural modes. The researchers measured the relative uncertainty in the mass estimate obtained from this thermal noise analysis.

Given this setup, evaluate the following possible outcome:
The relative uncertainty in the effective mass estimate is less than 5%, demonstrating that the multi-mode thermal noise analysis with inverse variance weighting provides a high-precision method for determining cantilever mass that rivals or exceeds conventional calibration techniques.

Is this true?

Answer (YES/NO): YES